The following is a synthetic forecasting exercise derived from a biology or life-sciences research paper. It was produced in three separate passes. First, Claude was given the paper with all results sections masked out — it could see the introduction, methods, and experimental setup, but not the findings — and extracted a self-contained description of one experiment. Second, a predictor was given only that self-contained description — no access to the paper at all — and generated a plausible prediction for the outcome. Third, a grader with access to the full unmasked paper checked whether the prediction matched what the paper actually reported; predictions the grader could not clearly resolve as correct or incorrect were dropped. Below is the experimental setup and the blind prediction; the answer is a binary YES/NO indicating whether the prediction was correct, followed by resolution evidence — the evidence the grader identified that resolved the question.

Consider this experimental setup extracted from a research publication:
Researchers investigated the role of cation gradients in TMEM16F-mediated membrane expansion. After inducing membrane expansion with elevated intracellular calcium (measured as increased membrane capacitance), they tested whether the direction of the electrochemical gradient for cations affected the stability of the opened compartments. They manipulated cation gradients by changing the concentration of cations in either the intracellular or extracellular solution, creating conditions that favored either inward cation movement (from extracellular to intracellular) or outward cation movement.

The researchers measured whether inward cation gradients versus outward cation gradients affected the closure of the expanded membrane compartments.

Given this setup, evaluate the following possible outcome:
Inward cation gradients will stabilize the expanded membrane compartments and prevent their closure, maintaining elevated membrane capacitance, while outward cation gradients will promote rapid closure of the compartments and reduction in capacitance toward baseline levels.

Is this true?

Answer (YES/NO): NO